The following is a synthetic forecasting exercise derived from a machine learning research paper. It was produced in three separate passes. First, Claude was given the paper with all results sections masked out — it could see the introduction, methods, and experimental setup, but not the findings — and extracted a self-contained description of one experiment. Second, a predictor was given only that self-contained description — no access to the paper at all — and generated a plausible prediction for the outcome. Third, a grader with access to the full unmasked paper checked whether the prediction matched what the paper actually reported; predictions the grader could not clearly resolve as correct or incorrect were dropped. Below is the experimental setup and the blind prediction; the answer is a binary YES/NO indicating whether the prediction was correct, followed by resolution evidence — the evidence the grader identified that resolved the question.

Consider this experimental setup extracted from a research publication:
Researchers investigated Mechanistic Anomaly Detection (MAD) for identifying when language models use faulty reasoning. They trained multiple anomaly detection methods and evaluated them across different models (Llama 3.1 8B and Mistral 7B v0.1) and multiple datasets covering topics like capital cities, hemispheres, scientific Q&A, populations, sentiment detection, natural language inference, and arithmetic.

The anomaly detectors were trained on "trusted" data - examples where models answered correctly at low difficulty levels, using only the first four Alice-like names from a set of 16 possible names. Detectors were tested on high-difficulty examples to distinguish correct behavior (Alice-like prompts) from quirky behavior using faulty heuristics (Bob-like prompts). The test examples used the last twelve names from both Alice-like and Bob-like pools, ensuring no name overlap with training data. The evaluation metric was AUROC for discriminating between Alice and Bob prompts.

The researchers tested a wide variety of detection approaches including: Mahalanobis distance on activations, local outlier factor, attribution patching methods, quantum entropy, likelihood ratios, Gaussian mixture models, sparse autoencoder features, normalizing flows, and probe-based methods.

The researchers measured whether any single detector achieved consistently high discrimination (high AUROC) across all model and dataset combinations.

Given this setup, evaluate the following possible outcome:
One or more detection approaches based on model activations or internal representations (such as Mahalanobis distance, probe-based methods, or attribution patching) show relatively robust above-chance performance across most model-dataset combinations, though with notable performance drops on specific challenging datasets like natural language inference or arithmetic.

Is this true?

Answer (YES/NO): NO